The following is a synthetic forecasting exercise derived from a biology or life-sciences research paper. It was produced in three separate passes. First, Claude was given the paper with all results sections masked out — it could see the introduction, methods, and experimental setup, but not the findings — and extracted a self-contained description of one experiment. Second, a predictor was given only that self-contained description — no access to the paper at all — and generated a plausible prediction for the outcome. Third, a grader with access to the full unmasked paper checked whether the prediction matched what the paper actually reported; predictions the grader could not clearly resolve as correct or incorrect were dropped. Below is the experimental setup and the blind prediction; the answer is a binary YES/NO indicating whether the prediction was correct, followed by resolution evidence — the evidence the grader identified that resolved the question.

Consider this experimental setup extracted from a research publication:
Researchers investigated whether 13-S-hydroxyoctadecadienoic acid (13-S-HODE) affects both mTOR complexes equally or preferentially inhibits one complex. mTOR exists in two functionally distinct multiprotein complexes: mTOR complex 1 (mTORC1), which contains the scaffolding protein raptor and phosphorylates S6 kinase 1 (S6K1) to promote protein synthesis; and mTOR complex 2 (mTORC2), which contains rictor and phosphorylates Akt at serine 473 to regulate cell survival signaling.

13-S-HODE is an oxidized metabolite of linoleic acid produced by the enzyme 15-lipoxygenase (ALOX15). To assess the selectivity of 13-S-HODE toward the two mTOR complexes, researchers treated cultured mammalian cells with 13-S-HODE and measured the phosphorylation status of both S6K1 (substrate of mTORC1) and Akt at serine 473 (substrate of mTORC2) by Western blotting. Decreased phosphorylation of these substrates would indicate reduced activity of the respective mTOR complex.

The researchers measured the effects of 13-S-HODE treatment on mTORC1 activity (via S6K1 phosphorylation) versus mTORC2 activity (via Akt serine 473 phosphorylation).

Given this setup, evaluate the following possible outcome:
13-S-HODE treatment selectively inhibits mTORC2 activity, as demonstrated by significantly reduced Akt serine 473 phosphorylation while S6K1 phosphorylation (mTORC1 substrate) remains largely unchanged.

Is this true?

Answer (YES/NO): NO